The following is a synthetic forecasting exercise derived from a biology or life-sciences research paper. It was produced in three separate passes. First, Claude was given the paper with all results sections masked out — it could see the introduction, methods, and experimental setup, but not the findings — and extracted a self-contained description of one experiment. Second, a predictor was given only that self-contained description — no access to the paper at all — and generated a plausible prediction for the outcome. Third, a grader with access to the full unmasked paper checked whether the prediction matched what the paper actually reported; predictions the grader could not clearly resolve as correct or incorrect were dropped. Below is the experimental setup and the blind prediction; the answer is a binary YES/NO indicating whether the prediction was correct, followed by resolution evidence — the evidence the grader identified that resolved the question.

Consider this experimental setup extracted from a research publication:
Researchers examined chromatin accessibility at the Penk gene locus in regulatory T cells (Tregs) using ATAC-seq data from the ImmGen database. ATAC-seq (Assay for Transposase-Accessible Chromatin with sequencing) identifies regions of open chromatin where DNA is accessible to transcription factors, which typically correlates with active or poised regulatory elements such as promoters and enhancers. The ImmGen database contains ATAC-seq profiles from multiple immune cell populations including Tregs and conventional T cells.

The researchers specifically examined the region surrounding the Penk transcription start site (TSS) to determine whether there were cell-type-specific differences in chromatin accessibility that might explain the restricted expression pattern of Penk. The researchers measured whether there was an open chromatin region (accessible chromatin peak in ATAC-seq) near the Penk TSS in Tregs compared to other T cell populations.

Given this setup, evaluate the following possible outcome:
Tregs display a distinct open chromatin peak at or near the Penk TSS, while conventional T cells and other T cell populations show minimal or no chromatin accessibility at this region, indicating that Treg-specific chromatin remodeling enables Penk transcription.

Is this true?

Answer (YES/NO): NO